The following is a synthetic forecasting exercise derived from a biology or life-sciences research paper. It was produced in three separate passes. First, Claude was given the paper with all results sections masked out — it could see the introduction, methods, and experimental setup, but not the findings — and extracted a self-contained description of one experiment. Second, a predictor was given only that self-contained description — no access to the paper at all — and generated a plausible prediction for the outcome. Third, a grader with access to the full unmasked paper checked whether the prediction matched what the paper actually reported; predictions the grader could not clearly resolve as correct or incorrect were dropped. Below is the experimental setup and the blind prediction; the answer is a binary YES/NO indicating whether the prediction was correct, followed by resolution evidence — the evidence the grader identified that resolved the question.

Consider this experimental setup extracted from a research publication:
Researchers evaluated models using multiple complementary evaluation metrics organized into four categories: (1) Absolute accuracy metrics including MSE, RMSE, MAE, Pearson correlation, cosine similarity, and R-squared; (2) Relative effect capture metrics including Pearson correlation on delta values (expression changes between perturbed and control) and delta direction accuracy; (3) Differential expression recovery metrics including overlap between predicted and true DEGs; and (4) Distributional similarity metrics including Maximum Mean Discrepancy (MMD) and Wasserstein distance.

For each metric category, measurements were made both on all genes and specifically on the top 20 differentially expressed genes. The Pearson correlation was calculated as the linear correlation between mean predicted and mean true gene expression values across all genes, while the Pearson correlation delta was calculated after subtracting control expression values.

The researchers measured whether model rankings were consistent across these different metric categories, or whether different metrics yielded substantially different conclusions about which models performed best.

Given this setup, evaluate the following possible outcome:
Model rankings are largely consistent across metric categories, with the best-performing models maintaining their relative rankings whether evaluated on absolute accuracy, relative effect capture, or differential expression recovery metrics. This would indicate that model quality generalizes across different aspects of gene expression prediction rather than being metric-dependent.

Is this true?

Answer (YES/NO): NO